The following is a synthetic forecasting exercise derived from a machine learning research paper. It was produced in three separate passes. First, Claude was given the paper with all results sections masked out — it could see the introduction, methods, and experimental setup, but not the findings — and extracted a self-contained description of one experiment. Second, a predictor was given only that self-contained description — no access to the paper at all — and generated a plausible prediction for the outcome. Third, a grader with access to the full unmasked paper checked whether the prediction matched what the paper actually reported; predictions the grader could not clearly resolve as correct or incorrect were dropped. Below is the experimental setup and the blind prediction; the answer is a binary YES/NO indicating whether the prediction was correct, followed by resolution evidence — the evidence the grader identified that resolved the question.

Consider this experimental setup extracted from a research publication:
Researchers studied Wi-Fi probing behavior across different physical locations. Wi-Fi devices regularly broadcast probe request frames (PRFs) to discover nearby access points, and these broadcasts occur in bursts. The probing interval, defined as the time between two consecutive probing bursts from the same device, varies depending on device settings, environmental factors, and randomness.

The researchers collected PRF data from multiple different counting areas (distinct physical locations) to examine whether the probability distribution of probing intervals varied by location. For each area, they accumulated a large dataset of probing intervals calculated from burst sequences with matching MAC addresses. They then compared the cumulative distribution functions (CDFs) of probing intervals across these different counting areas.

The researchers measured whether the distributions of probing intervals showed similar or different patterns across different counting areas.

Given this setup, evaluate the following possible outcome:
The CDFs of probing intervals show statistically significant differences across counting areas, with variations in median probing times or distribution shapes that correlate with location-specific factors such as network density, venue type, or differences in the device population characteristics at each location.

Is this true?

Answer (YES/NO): YES